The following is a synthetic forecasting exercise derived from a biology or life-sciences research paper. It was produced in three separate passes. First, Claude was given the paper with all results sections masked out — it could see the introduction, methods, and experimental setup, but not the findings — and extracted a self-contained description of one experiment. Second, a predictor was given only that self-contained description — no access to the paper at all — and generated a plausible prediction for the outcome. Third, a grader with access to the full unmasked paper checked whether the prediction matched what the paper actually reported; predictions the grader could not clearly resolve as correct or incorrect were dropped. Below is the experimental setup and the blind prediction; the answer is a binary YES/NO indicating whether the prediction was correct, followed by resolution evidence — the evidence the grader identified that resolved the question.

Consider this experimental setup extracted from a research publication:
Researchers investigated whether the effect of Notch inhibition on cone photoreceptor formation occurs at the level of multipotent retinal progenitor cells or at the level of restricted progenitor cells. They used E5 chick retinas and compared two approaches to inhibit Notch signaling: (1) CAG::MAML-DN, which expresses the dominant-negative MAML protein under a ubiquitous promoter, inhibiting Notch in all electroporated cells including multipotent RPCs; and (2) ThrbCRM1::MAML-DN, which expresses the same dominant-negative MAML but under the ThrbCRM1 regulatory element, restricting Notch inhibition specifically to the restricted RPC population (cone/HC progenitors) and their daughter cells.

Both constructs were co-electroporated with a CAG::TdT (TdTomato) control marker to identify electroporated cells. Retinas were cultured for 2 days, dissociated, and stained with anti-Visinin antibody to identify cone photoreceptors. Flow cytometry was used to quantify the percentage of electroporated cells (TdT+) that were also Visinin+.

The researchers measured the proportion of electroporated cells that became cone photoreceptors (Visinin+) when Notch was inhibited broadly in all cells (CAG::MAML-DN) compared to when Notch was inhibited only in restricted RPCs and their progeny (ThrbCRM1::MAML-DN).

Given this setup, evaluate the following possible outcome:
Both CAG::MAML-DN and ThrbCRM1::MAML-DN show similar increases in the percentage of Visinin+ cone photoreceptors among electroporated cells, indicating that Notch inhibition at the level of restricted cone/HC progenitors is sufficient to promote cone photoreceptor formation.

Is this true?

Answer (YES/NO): NO